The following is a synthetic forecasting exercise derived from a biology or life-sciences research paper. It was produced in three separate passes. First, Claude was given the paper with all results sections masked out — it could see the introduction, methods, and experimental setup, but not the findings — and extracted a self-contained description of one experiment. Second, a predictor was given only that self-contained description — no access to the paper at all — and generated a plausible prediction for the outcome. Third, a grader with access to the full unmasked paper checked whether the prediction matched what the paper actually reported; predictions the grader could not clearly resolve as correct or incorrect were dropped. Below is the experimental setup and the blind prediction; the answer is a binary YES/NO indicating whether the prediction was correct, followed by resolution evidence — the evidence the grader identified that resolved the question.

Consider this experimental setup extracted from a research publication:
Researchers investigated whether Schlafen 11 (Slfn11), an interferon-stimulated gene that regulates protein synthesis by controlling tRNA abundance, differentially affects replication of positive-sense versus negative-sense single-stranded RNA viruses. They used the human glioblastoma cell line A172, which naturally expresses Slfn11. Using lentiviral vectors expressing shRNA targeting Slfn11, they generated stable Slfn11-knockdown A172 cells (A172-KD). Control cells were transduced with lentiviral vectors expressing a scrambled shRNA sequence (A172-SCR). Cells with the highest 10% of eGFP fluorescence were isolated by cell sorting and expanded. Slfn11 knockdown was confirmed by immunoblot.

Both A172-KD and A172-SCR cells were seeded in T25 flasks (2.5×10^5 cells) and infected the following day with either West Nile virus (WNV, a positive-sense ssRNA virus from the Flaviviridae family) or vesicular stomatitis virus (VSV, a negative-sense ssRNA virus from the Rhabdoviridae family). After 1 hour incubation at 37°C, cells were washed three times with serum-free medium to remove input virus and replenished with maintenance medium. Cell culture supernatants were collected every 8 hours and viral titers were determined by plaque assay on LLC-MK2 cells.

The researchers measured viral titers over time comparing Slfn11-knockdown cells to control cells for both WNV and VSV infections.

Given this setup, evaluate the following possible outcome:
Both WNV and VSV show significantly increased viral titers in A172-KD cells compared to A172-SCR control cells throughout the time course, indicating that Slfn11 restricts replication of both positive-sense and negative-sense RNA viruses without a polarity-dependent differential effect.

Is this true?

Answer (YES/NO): NO